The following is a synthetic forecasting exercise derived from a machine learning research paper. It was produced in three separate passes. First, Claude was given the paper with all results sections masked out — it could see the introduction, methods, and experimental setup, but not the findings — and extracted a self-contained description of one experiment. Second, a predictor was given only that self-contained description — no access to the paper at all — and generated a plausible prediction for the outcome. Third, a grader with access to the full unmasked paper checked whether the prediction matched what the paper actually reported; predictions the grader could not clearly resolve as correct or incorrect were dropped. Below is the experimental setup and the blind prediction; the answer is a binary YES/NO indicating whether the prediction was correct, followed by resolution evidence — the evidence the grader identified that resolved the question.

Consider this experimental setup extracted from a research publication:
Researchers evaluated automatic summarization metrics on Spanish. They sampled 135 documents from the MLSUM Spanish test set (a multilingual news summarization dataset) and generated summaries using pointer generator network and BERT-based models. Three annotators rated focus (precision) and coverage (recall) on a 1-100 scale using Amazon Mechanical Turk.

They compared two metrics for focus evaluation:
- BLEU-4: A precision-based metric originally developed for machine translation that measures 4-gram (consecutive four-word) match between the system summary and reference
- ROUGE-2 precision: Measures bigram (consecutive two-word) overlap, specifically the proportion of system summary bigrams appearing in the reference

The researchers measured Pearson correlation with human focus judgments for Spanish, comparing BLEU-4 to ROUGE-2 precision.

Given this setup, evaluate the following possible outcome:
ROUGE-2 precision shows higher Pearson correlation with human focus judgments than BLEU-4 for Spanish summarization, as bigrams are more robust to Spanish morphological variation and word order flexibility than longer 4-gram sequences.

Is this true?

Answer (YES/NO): YES